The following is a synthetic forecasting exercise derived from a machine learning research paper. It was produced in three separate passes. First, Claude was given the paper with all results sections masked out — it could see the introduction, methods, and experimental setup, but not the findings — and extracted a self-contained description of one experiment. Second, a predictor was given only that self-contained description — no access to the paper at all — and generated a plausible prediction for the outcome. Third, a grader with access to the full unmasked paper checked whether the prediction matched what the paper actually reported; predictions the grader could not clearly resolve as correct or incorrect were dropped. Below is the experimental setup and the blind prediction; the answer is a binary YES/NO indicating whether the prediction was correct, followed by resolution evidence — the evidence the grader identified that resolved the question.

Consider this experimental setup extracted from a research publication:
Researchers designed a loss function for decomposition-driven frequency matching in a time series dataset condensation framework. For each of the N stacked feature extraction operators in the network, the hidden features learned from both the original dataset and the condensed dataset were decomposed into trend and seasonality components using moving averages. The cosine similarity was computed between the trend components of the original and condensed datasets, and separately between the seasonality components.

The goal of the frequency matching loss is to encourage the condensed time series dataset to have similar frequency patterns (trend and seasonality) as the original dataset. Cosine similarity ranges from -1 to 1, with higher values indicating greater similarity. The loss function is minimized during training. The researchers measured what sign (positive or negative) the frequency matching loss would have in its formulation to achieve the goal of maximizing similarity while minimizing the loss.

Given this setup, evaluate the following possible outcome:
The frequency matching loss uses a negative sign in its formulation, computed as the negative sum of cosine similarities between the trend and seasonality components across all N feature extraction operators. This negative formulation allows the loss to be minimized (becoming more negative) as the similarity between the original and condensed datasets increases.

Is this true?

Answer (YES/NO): YES